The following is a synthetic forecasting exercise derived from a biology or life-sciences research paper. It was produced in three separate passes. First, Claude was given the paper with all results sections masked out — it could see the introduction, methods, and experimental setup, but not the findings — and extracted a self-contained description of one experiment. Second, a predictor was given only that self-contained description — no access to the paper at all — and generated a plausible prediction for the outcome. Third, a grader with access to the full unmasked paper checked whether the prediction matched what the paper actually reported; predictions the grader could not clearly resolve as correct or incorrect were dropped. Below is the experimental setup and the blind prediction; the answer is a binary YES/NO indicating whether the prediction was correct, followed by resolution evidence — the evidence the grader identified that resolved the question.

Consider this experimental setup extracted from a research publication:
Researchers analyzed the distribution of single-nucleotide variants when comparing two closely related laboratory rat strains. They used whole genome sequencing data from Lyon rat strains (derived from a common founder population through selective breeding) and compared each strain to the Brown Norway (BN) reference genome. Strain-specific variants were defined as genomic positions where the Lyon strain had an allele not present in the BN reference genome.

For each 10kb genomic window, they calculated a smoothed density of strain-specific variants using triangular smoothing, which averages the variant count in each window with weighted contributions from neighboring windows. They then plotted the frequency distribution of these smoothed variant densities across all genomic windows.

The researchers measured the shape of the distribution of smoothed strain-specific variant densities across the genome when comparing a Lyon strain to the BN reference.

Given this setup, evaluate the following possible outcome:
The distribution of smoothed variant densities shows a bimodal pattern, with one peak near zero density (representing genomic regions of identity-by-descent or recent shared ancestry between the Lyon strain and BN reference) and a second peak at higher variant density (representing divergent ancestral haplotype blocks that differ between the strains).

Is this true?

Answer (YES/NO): YES